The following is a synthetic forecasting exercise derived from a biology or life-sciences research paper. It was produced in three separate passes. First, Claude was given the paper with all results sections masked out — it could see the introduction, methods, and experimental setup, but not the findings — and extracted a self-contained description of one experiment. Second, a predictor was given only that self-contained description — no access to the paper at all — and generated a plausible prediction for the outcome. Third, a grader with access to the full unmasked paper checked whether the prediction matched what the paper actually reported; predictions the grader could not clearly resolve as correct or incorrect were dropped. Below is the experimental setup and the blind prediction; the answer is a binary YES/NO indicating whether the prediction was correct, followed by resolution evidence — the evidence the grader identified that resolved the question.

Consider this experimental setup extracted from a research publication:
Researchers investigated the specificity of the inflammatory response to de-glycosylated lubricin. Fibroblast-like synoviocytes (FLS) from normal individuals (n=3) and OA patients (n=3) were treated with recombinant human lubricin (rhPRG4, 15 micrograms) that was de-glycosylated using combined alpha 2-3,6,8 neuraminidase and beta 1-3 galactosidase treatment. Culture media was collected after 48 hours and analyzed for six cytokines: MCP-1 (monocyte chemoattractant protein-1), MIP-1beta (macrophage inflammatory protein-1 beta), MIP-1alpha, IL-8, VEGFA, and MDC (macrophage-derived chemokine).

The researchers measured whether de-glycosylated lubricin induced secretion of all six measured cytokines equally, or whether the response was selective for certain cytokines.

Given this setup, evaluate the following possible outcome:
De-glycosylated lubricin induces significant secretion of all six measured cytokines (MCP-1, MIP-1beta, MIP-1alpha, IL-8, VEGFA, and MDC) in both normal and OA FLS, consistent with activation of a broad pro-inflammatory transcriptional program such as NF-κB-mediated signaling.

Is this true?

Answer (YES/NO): NO